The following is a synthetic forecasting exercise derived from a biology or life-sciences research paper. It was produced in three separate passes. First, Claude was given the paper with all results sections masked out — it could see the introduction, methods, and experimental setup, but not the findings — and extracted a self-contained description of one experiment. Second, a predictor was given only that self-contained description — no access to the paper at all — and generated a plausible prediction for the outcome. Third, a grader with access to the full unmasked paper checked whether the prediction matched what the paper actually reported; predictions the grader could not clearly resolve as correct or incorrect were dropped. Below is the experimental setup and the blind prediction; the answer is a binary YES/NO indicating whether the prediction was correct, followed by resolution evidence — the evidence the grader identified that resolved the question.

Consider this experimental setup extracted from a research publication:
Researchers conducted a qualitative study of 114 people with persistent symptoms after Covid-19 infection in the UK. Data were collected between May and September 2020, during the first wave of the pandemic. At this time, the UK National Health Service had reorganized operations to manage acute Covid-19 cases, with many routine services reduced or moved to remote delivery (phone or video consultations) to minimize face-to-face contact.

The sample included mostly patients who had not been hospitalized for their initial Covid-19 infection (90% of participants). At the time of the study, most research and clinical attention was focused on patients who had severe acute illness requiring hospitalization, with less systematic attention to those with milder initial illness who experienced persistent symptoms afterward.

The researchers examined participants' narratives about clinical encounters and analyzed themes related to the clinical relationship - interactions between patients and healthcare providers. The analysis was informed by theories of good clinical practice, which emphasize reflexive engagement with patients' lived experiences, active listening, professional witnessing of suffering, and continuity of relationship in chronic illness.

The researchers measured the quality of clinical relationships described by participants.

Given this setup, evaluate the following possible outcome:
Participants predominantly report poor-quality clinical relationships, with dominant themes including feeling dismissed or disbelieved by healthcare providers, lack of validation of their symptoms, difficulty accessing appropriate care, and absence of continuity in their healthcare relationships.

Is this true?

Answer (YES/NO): YES